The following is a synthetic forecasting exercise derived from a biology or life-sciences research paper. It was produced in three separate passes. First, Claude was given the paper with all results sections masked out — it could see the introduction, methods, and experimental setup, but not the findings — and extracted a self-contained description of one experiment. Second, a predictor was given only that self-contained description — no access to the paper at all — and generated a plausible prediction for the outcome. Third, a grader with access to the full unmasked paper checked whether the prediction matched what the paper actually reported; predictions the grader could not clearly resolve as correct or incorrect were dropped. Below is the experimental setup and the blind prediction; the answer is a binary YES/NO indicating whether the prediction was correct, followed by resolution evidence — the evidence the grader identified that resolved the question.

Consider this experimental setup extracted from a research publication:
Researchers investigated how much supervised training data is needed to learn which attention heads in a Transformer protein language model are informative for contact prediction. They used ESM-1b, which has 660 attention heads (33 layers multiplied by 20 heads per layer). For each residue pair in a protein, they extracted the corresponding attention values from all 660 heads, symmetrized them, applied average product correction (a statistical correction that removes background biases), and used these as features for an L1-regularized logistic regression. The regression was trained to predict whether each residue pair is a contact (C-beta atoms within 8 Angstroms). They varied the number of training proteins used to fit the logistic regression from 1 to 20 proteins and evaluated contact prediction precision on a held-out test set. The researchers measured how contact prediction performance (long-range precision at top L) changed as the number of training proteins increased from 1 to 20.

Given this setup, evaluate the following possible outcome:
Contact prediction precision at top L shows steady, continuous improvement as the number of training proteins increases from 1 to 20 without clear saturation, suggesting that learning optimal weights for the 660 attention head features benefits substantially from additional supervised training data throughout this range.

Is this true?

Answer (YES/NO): NO